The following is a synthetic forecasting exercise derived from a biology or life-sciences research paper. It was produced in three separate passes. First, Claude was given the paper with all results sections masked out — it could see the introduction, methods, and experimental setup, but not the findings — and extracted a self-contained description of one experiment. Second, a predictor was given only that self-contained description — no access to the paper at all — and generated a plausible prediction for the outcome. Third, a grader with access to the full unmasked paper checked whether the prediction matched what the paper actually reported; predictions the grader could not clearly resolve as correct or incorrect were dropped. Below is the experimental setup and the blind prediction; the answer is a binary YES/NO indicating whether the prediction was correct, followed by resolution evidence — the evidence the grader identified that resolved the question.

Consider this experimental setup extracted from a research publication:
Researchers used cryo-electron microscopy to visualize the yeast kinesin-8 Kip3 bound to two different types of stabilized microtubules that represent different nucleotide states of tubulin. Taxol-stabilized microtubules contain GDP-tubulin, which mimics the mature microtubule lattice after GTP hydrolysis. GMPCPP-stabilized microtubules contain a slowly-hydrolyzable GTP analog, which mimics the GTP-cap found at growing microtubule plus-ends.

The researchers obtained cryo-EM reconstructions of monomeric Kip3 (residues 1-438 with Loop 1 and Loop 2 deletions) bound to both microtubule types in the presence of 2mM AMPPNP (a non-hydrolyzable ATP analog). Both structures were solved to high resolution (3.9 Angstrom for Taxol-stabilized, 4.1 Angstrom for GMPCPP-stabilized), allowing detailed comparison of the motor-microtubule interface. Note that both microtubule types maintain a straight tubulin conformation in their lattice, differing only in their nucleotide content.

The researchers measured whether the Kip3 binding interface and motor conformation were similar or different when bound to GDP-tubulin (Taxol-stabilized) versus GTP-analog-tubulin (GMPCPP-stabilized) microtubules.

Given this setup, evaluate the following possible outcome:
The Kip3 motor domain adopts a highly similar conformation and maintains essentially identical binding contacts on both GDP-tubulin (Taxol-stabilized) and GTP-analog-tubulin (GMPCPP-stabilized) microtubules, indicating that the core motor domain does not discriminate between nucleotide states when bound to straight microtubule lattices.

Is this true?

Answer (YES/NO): NO